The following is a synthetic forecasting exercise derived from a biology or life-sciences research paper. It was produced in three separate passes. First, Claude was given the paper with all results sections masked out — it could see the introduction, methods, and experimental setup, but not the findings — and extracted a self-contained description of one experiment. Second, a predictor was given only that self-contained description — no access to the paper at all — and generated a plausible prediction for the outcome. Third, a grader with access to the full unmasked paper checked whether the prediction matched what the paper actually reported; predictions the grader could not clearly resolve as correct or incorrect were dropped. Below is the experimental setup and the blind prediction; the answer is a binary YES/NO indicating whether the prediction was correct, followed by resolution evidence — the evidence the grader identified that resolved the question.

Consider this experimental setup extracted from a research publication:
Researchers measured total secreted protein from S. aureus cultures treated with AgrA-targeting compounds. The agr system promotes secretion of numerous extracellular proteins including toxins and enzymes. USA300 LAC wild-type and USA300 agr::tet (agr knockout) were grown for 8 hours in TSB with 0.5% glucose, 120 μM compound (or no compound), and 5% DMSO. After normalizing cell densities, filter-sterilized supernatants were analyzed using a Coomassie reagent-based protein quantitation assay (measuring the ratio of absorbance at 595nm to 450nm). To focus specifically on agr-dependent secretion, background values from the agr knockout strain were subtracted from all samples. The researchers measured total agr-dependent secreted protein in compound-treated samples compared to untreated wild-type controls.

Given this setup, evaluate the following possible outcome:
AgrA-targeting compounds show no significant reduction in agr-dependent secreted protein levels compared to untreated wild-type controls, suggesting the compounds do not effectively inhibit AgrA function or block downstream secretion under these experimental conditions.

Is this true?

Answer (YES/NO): NO